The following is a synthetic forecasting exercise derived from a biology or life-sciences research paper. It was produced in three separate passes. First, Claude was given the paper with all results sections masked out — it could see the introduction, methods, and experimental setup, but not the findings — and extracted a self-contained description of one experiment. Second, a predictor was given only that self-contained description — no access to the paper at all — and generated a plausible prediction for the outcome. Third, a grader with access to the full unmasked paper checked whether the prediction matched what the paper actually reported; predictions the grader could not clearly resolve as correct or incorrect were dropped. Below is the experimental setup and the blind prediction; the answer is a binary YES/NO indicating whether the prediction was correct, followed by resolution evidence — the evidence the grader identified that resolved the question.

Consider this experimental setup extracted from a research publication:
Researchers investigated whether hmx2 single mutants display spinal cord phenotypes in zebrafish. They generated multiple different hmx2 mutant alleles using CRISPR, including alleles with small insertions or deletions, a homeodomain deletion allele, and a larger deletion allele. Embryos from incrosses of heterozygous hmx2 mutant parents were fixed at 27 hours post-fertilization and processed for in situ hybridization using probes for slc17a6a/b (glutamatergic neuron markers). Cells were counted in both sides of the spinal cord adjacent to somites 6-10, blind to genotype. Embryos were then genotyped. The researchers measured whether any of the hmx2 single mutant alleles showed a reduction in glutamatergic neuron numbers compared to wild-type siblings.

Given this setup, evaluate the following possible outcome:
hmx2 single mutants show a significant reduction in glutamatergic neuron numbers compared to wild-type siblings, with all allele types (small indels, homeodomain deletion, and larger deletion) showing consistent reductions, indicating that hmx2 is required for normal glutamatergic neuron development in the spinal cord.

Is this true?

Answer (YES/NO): NO